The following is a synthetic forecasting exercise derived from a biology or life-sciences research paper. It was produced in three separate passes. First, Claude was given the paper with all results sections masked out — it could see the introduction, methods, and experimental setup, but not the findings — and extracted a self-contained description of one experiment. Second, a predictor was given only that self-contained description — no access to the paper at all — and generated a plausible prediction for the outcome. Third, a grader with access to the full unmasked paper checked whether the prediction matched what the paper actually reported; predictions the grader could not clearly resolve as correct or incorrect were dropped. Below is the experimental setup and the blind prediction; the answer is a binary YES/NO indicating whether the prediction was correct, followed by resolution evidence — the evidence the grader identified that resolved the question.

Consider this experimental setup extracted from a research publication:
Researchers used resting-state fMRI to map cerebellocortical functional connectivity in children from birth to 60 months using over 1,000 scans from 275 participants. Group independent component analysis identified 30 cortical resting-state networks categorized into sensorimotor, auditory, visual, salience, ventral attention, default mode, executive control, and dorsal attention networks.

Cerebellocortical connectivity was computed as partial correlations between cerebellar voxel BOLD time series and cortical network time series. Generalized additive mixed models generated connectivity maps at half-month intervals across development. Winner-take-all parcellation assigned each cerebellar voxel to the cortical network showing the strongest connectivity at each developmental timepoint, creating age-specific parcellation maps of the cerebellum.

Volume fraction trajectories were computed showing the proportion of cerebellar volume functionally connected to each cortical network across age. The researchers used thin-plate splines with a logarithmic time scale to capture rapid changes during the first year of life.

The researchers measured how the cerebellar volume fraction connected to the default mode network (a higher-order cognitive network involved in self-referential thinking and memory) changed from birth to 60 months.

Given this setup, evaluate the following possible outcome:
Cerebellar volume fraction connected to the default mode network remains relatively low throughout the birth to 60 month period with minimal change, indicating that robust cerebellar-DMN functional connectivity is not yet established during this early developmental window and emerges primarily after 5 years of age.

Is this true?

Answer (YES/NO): NO